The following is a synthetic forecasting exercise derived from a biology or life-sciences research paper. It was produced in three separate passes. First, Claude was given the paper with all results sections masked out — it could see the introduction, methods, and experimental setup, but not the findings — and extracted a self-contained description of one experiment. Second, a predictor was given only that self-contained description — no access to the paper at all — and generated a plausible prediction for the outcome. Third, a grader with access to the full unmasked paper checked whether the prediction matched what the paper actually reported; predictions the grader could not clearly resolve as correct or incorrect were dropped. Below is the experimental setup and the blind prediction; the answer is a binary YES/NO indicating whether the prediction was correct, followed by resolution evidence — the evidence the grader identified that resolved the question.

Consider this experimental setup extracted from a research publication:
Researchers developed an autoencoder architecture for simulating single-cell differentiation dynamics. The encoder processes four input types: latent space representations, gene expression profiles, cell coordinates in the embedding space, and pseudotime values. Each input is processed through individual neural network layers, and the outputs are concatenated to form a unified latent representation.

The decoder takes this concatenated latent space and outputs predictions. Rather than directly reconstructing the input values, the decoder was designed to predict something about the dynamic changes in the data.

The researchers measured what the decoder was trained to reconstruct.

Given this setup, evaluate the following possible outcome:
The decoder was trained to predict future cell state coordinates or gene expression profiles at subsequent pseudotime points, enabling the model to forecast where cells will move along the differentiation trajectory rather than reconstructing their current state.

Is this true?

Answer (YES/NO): NO